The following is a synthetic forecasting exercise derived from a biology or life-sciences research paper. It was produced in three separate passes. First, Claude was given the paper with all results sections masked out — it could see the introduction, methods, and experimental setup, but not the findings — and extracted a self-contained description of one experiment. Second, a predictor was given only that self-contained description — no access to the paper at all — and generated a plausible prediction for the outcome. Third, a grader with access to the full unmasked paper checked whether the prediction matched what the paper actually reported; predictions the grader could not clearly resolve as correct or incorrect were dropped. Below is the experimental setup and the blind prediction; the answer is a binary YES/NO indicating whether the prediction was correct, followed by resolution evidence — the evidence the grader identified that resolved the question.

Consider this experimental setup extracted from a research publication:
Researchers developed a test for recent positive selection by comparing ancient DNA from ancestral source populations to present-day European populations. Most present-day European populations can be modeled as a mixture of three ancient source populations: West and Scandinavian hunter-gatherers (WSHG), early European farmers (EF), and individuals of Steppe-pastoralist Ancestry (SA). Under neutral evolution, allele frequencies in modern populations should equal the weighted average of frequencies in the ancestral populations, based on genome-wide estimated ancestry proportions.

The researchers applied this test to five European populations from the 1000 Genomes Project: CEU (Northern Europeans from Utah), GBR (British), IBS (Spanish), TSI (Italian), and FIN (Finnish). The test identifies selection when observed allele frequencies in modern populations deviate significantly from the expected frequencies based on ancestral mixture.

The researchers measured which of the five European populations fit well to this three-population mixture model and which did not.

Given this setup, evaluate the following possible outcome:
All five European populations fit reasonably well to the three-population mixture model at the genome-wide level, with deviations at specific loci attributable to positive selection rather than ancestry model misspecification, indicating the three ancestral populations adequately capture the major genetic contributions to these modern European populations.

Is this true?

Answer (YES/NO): NO